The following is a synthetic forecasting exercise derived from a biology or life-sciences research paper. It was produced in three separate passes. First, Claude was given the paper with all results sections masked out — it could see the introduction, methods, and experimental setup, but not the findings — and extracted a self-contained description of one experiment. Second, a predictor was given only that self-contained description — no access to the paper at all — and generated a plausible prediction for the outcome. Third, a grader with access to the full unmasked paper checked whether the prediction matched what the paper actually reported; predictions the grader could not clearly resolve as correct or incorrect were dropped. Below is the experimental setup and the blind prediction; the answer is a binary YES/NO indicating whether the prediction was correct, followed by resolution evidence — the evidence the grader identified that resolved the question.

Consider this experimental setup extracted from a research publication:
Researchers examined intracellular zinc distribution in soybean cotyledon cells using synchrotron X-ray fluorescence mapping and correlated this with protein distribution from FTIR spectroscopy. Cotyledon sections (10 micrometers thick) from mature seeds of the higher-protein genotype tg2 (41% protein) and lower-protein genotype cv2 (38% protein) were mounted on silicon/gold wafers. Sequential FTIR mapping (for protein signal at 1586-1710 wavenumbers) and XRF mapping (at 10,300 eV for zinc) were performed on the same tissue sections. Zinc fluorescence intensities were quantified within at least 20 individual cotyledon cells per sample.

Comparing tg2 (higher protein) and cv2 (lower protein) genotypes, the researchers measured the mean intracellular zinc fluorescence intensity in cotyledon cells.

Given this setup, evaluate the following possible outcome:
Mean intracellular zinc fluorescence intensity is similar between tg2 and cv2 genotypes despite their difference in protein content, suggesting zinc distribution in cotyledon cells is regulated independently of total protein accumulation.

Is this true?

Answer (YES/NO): NO